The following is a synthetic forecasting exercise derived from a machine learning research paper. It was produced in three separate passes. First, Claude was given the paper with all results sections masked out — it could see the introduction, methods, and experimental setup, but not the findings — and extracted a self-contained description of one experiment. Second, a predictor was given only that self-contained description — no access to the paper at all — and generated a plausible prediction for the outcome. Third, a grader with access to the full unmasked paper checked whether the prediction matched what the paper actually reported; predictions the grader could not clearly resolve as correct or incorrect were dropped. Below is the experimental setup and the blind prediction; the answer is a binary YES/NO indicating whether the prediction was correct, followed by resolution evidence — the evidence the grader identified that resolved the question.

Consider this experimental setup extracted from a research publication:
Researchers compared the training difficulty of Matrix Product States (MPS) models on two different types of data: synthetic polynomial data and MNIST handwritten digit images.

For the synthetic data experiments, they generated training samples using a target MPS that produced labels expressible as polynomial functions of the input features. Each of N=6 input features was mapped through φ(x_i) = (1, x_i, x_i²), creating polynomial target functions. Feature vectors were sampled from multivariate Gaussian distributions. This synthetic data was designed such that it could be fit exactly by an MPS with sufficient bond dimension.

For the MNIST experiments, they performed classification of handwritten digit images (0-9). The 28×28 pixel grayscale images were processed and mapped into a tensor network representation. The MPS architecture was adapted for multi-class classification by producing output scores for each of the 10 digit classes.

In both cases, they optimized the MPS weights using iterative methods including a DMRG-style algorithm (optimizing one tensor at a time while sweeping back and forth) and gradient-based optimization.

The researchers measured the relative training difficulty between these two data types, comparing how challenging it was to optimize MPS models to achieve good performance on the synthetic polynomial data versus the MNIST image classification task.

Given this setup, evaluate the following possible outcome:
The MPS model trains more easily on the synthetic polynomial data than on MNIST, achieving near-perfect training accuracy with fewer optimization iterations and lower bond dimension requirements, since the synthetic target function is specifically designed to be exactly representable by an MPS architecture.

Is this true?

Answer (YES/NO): NO